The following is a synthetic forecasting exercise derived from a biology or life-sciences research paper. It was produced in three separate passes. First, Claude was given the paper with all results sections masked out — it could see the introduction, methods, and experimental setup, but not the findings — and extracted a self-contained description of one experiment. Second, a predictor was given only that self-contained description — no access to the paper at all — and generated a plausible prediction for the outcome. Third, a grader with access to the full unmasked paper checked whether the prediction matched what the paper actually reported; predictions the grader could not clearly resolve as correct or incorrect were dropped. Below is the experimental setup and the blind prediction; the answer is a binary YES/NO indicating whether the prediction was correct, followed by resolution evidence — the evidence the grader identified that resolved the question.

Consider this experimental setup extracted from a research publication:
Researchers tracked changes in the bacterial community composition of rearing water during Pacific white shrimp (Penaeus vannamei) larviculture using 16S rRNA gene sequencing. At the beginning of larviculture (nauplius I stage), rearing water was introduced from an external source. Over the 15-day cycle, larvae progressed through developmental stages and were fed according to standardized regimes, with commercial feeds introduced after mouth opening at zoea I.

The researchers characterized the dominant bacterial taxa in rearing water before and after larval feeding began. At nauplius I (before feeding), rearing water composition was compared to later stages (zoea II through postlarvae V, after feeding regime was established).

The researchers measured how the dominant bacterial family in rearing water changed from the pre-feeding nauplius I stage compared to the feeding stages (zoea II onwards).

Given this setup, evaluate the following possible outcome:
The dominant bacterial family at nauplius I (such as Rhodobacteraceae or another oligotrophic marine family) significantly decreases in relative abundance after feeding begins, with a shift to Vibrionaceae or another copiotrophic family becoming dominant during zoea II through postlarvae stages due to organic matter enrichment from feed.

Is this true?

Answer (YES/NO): NO